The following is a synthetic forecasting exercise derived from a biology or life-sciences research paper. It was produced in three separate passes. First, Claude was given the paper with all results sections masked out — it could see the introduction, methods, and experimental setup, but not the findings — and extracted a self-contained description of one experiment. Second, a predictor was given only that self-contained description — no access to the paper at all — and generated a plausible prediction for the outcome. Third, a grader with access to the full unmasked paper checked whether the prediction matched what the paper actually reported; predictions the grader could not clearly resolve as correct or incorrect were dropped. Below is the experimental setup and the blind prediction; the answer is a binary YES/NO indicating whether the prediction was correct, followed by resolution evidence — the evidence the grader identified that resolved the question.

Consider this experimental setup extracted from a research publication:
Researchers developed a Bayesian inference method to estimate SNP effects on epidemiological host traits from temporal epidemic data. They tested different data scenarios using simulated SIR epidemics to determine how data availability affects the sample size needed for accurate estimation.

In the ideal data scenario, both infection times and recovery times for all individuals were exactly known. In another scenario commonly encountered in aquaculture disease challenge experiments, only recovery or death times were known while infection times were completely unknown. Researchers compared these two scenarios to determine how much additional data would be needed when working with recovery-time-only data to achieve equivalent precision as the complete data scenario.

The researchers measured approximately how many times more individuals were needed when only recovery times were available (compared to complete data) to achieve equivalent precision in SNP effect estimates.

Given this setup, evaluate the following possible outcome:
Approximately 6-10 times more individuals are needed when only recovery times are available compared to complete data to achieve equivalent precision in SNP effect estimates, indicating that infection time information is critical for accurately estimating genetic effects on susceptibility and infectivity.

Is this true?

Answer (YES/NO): NO